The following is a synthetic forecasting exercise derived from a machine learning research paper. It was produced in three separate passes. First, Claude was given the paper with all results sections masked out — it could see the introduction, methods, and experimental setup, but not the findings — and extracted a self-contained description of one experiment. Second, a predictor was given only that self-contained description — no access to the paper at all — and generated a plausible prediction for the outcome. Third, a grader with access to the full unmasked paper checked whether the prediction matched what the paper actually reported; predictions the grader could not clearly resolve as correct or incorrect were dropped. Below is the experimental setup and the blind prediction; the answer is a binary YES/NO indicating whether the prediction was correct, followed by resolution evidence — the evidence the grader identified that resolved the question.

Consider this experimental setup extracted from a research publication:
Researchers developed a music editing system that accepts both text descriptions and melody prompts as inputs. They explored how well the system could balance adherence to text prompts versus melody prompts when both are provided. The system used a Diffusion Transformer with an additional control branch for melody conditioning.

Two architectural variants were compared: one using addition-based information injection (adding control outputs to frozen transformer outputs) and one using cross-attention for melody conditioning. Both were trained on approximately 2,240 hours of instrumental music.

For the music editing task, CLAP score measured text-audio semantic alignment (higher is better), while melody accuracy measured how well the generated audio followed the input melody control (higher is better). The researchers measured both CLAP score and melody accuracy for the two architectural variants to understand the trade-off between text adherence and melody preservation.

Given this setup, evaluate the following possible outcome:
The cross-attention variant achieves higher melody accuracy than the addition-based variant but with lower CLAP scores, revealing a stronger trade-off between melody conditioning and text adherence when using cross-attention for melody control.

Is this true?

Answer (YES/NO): NO